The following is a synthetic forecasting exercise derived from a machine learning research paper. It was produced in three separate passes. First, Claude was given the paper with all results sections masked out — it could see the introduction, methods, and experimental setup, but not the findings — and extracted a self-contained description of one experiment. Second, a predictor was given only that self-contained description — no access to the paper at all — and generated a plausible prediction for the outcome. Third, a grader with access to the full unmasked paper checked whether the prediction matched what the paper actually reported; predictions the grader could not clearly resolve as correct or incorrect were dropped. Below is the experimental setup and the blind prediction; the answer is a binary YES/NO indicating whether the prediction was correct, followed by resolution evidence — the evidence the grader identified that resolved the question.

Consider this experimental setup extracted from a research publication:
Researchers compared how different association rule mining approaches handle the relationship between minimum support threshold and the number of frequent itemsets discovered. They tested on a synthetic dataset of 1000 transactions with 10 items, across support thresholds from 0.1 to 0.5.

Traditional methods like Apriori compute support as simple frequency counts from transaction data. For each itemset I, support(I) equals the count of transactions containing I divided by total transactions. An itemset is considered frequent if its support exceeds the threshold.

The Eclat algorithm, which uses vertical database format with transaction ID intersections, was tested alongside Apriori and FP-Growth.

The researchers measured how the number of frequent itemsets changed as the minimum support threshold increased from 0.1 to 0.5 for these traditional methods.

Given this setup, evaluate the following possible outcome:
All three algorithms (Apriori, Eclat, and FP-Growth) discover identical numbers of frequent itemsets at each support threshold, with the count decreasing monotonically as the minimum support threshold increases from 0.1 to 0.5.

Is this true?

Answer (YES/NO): NO